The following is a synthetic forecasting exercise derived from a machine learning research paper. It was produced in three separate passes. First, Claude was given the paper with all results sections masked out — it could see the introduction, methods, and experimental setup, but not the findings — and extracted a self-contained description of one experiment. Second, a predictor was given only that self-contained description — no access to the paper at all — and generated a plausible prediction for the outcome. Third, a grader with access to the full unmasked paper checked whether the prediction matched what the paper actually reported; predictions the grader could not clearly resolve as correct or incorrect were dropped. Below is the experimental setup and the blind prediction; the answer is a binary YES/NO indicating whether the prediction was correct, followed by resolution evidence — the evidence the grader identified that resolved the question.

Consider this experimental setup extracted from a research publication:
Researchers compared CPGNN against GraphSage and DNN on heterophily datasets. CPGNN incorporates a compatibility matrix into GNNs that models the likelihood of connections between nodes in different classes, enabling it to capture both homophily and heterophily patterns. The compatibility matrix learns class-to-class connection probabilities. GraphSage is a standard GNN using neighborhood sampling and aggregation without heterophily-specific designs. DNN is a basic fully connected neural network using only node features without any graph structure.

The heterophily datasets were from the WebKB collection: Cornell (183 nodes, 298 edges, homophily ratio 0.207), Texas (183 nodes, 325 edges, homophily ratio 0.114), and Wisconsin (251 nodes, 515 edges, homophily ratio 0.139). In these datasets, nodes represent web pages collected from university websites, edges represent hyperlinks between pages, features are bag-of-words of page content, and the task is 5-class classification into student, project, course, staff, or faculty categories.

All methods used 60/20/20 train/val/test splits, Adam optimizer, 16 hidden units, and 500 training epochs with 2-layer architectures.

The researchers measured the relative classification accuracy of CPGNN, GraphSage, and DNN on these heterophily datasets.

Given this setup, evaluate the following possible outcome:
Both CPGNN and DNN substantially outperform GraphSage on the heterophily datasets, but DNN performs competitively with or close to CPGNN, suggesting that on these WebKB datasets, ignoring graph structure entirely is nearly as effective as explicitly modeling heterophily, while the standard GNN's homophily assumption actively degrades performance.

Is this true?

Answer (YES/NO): NO